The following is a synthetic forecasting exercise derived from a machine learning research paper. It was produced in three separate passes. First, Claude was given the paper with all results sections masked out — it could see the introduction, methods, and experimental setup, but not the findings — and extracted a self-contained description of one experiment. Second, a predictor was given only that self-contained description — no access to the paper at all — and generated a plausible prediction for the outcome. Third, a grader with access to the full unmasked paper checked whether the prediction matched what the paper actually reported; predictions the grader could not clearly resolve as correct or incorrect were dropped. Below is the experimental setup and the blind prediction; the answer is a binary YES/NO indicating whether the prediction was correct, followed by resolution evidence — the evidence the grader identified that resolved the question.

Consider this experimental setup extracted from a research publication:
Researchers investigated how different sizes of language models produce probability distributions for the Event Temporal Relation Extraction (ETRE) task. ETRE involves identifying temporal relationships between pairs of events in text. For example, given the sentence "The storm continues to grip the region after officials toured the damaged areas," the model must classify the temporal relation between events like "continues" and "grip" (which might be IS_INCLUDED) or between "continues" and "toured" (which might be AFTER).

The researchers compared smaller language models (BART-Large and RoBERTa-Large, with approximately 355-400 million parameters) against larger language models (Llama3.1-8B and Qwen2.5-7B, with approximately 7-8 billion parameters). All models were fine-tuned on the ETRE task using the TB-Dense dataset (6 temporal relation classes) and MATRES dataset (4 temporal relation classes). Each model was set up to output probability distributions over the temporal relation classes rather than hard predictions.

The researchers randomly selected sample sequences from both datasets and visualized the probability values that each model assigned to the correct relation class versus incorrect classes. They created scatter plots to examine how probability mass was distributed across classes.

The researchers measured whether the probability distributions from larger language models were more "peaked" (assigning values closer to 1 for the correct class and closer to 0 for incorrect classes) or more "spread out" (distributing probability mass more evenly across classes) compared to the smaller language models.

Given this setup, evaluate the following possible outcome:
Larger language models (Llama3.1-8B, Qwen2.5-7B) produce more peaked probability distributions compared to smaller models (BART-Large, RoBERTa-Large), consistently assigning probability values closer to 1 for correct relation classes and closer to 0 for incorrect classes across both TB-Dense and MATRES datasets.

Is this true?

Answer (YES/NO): YES